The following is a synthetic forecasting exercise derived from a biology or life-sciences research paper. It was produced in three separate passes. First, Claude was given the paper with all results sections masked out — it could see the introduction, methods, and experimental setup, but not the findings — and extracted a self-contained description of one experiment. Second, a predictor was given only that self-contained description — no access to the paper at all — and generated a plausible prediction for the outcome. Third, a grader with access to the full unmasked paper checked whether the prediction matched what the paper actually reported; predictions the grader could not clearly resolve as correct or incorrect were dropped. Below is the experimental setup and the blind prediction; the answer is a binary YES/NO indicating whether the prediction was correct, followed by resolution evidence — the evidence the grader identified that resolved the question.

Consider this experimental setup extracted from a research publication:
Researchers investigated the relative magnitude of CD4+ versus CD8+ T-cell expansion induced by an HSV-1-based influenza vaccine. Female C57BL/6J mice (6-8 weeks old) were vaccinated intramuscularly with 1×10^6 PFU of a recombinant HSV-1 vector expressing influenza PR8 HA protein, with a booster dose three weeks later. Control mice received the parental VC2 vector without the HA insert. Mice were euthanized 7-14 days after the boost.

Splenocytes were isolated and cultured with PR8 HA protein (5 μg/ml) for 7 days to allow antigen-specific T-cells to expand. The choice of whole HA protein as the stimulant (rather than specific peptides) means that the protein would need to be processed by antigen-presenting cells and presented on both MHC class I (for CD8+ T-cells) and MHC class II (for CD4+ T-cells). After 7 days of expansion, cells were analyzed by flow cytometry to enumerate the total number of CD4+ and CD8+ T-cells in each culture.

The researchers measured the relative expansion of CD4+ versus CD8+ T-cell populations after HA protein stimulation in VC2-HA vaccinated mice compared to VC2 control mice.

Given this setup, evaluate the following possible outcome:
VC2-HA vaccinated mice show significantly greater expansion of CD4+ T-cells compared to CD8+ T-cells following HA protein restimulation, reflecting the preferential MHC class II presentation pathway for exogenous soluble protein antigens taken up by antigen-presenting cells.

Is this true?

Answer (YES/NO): YES